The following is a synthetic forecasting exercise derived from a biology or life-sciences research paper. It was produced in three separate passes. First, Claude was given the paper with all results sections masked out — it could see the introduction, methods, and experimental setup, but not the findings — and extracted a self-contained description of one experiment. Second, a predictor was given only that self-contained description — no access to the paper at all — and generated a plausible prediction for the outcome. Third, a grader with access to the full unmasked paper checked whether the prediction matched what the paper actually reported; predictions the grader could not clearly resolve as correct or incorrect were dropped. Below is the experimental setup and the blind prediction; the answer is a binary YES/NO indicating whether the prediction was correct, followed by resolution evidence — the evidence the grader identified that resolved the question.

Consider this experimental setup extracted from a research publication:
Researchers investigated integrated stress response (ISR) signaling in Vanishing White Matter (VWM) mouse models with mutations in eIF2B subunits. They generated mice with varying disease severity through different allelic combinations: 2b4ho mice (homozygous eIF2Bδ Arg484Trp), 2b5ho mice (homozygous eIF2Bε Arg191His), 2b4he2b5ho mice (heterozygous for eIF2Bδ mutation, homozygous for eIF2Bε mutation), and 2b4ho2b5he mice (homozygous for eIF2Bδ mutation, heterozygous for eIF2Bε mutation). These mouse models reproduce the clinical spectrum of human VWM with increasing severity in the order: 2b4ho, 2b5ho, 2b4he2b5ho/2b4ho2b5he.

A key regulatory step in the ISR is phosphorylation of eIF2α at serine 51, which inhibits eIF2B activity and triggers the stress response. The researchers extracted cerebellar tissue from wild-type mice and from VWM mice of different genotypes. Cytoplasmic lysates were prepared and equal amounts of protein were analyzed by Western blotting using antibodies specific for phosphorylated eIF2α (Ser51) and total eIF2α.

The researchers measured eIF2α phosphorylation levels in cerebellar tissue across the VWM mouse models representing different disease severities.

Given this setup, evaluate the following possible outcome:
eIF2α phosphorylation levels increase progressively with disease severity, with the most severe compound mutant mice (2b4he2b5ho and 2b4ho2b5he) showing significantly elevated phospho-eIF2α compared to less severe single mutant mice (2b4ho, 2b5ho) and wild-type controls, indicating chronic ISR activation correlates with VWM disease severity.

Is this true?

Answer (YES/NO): NO